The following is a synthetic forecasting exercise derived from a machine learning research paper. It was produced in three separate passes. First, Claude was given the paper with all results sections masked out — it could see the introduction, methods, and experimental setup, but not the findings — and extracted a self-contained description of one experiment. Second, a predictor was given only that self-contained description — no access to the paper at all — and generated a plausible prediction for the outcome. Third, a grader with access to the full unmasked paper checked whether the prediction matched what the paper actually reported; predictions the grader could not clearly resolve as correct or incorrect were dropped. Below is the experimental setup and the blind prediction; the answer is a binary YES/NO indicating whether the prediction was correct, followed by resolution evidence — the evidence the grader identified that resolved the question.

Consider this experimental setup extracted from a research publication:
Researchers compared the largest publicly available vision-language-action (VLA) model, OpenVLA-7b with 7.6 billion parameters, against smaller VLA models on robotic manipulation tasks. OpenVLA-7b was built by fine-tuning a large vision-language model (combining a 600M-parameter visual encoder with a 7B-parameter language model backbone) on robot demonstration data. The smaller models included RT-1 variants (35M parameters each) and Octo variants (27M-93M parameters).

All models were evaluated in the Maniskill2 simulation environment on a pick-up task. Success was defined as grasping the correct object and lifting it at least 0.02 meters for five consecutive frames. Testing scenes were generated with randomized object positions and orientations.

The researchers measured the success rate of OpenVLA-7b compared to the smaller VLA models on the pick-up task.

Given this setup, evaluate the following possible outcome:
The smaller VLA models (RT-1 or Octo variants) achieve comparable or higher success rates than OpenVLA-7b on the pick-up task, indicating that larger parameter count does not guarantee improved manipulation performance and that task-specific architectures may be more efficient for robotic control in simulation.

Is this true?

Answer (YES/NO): YES